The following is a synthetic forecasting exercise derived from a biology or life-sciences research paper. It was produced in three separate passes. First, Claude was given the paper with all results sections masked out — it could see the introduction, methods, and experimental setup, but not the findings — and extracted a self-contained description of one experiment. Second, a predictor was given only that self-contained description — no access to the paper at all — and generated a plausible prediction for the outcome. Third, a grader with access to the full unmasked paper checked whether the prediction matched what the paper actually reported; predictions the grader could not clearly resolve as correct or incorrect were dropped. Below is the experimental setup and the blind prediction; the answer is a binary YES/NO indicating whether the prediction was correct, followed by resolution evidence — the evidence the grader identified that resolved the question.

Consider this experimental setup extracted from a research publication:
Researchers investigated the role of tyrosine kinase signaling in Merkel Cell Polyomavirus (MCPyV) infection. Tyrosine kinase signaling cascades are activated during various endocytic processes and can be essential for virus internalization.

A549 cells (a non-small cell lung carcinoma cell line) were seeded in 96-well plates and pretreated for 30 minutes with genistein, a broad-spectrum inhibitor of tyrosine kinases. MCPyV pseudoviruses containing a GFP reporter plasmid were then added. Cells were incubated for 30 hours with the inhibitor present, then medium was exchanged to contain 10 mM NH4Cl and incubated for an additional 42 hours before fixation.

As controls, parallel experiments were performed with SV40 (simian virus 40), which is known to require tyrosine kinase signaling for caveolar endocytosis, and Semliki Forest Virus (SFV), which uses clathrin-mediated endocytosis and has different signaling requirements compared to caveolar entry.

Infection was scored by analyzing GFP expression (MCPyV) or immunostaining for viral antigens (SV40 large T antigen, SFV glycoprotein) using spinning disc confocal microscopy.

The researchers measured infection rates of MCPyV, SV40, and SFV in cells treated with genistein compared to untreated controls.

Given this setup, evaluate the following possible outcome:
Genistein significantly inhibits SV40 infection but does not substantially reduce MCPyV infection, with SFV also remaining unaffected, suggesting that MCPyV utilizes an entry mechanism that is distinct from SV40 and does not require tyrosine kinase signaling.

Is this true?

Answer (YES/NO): NO